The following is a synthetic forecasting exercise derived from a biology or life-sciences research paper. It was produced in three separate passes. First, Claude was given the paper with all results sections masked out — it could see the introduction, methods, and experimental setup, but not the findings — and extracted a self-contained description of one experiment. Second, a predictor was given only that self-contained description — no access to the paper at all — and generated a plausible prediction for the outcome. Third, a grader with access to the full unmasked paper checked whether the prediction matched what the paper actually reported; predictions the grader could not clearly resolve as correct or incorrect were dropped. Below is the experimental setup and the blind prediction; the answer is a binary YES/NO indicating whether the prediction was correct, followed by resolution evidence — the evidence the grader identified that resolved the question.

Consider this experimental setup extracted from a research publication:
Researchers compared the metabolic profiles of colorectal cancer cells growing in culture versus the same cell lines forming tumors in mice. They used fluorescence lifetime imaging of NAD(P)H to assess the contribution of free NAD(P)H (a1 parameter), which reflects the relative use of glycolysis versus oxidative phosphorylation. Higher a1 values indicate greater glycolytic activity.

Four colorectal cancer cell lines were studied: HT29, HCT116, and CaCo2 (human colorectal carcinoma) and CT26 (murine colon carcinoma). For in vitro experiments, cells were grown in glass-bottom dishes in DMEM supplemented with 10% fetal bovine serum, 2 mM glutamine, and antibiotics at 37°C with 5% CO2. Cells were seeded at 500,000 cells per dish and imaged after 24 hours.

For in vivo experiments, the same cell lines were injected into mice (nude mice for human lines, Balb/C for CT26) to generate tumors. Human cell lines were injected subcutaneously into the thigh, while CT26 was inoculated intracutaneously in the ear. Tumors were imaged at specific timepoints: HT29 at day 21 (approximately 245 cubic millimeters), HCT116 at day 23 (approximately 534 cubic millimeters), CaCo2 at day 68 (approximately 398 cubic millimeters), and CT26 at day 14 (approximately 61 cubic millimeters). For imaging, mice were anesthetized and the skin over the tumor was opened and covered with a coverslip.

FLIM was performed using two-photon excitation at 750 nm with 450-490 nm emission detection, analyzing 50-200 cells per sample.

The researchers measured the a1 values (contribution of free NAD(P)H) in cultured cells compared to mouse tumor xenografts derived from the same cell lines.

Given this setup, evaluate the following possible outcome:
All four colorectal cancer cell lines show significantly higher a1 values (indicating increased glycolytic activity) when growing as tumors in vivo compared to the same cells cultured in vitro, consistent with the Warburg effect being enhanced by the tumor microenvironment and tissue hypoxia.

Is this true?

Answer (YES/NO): NO